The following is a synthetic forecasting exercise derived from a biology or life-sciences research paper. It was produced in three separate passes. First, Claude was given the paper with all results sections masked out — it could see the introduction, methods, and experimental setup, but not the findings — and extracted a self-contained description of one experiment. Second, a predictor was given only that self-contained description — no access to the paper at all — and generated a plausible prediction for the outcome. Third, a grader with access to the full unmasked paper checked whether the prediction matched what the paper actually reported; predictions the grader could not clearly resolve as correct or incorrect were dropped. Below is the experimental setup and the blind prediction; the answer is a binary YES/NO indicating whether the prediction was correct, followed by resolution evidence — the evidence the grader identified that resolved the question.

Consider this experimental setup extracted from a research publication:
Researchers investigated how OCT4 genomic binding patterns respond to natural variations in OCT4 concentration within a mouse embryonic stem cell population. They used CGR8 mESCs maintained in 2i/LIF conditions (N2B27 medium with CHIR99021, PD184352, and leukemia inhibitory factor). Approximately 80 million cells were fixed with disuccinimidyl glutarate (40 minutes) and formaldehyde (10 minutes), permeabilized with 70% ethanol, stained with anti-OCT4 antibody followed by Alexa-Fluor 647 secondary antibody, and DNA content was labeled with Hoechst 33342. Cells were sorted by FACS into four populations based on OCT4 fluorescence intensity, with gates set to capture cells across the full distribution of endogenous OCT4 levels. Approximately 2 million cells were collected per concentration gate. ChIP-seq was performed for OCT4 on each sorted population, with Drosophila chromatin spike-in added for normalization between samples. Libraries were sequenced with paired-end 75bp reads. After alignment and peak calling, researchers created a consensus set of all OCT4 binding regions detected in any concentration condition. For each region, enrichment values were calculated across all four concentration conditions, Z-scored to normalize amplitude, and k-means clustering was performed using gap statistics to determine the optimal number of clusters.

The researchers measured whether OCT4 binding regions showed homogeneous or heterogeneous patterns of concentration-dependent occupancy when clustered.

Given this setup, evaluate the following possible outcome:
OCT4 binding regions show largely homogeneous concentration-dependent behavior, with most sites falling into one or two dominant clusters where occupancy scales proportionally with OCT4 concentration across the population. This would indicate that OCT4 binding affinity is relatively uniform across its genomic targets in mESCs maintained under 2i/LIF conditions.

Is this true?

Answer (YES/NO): NO